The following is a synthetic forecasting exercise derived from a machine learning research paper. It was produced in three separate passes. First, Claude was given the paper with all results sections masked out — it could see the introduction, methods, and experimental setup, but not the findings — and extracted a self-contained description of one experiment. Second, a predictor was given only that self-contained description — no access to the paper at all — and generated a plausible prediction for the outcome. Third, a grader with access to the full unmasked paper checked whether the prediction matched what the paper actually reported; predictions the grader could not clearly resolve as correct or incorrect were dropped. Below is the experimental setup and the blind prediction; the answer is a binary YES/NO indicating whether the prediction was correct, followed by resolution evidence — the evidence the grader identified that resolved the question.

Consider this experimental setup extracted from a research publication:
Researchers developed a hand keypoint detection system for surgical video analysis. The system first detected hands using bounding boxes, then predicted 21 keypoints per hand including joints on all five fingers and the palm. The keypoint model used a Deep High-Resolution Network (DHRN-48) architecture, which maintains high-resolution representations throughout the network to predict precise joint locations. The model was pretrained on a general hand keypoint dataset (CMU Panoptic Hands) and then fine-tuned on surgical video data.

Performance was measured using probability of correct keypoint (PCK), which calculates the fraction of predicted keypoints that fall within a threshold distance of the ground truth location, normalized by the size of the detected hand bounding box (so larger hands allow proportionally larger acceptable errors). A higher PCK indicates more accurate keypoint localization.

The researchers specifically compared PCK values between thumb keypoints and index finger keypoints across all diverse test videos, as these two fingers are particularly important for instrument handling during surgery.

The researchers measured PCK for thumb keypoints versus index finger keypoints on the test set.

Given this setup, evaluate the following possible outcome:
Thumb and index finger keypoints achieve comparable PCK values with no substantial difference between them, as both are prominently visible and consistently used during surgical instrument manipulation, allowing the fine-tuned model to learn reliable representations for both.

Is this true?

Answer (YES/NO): NO